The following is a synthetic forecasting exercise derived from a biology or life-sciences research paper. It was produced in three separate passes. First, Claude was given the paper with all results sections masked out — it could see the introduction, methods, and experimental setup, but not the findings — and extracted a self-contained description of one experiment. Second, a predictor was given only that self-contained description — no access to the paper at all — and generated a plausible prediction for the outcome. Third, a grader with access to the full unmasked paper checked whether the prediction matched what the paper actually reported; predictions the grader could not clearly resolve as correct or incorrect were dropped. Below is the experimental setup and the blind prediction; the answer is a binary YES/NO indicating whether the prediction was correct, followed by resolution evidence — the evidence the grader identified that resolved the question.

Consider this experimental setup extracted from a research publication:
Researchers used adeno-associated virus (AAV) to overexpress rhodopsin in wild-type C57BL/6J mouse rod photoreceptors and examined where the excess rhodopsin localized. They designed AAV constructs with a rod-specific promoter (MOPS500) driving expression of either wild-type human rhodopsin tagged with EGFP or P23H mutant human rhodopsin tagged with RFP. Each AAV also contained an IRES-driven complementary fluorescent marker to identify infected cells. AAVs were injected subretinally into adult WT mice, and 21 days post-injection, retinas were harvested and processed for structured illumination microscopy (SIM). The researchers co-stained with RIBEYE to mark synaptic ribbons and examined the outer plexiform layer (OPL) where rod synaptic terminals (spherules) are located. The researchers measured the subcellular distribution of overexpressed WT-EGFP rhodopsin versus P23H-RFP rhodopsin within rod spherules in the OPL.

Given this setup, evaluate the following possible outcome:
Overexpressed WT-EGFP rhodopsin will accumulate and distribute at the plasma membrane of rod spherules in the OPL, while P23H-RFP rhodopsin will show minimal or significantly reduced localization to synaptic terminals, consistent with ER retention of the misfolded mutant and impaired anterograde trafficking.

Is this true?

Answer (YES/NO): NO